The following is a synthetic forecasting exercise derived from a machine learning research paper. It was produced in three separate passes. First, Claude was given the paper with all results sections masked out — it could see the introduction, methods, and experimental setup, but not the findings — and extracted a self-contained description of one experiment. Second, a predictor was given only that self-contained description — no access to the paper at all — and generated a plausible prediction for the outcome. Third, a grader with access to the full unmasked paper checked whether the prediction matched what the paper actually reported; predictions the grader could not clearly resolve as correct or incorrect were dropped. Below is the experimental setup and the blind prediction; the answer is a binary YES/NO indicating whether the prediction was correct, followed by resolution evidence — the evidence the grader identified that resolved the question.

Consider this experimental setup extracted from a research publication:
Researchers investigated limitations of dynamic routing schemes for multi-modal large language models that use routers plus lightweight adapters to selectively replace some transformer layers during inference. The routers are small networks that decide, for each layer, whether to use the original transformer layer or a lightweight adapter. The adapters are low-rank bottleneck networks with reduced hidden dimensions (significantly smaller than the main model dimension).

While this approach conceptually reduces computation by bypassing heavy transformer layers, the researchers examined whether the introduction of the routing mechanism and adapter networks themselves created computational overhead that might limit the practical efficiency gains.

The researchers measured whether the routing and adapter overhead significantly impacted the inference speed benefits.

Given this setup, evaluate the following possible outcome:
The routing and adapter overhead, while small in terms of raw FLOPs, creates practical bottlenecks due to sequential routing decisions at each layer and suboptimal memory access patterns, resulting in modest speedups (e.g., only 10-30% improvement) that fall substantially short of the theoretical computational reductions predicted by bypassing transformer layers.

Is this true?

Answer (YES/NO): YES